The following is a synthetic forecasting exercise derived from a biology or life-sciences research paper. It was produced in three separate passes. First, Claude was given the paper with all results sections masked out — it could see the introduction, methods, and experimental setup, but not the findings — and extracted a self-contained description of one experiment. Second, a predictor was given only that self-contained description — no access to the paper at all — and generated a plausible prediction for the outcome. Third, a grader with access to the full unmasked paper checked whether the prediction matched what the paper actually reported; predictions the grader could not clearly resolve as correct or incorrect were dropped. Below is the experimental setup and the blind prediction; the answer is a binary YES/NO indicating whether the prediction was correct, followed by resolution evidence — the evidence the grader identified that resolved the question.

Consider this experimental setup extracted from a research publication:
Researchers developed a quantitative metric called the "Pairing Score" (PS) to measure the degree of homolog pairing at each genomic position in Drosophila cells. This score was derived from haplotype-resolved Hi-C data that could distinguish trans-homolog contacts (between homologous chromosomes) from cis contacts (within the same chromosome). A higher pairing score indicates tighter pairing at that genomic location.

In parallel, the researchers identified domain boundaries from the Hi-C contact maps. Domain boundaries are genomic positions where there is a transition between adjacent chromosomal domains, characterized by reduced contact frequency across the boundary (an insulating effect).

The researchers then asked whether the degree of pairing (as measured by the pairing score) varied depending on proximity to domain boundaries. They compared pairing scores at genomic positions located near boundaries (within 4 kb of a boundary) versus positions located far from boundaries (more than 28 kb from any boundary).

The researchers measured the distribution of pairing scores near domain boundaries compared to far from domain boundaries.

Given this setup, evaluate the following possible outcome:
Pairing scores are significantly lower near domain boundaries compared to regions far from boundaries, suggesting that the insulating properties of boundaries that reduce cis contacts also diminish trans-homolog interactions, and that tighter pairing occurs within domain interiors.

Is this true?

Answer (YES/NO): NO